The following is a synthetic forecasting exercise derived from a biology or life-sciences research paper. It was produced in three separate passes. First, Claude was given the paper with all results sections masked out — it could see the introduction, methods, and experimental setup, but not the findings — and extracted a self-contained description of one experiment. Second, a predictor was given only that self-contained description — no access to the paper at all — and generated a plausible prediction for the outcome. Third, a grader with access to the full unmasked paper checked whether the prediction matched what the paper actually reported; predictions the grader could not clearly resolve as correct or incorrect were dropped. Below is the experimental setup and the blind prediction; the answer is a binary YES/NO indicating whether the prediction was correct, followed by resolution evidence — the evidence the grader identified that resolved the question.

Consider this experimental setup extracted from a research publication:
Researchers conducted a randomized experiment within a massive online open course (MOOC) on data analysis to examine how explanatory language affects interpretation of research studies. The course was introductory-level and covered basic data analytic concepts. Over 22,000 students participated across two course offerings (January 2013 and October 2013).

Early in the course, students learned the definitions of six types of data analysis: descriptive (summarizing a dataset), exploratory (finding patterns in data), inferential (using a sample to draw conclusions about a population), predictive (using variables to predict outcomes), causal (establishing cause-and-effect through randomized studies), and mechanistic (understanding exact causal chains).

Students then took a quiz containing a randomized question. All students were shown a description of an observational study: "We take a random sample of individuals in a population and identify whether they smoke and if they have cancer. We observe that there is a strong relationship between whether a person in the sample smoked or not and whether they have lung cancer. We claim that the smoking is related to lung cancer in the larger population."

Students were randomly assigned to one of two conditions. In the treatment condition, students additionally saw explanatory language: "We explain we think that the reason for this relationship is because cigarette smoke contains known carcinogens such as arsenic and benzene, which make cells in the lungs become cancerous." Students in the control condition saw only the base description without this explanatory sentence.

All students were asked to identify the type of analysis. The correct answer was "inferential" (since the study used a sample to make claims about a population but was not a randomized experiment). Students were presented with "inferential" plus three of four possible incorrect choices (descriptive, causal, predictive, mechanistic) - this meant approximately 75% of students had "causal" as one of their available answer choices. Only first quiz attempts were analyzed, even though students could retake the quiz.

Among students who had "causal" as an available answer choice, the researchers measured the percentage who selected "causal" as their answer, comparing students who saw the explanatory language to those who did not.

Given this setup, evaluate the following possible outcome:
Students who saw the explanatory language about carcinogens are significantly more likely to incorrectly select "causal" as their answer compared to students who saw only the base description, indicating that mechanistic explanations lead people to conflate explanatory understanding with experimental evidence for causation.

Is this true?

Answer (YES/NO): YES